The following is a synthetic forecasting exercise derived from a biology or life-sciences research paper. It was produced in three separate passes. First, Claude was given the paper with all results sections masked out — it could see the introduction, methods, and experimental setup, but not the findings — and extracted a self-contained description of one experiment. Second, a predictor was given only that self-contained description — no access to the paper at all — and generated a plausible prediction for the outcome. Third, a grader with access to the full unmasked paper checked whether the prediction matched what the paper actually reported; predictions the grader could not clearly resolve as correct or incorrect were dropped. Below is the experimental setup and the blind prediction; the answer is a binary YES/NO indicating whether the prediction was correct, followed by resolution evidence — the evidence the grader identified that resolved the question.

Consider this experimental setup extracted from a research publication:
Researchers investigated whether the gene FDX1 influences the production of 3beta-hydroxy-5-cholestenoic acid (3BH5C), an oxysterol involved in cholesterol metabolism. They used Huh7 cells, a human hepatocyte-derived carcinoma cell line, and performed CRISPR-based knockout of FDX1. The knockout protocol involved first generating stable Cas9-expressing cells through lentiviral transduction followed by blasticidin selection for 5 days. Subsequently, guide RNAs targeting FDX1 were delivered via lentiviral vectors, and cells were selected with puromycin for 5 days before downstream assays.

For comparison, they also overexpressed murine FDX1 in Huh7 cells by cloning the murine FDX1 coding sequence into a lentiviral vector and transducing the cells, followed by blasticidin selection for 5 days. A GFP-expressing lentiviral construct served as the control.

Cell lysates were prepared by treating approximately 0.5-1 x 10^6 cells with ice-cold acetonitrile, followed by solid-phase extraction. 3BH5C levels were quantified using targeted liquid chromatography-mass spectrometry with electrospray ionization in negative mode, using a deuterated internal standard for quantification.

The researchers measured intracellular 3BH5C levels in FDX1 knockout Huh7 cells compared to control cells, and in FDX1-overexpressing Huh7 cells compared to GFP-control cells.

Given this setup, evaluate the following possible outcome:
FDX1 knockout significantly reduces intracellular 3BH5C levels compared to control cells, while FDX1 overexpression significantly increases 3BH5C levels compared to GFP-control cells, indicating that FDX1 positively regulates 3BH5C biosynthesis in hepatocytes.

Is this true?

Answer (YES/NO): YES